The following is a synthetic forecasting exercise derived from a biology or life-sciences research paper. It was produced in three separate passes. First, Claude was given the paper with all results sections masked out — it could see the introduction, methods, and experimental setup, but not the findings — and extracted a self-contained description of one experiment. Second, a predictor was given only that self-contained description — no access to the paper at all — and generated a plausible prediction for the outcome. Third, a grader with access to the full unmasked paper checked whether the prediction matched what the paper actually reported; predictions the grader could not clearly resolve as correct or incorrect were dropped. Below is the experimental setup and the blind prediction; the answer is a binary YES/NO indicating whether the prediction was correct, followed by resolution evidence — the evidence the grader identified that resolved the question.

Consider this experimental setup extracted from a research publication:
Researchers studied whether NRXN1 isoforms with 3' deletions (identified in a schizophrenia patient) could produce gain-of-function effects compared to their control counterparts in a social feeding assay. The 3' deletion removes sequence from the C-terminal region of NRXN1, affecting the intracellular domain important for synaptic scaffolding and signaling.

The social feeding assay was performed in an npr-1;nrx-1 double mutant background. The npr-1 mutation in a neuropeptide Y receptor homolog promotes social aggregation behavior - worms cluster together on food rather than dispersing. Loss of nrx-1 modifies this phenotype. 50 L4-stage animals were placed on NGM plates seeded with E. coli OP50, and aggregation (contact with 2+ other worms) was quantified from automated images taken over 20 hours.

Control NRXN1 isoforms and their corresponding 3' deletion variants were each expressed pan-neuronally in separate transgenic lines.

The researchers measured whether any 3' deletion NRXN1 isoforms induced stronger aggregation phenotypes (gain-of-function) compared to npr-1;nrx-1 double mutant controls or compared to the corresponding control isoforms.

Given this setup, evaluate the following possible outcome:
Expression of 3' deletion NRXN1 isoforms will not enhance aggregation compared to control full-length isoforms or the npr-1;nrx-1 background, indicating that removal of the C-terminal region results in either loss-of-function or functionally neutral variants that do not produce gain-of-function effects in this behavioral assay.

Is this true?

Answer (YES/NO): NO